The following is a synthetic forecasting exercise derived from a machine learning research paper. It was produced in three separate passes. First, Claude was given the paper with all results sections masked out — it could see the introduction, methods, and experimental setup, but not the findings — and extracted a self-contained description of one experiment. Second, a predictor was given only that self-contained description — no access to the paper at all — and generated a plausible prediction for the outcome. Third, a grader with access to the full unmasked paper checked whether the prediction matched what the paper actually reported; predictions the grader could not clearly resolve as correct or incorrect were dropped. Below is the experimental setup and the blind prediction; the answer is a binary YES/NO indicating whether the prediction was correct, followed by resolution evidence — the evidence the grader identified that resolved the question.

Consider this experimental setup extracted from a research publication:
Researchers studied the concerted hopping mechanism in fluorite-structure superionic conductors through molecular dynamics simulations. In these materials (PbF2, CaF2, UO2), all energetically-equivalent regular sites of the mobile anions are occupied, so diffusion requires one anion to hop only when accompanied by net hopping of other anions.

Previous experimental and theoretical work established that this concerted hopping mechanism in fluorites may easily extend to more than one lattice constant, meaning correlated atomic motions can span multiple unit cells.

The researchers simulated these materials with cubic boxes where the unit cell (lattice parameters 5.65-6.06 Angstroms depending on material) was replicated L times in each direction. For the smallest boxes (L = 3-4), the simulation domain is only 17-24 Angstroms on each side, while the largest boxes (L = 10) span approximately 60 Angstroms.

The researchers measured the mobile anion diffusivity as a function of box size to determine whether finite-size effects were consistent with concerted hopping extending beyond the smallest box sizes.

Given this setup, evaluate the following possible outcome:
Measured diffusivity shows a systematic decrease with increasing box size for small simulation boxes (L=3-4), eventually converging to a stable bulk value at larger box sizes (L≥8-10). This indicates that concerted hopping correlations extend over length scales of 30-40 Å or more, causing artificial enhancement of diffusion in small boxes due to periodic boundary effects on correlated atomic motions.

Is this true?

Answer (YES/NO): NO